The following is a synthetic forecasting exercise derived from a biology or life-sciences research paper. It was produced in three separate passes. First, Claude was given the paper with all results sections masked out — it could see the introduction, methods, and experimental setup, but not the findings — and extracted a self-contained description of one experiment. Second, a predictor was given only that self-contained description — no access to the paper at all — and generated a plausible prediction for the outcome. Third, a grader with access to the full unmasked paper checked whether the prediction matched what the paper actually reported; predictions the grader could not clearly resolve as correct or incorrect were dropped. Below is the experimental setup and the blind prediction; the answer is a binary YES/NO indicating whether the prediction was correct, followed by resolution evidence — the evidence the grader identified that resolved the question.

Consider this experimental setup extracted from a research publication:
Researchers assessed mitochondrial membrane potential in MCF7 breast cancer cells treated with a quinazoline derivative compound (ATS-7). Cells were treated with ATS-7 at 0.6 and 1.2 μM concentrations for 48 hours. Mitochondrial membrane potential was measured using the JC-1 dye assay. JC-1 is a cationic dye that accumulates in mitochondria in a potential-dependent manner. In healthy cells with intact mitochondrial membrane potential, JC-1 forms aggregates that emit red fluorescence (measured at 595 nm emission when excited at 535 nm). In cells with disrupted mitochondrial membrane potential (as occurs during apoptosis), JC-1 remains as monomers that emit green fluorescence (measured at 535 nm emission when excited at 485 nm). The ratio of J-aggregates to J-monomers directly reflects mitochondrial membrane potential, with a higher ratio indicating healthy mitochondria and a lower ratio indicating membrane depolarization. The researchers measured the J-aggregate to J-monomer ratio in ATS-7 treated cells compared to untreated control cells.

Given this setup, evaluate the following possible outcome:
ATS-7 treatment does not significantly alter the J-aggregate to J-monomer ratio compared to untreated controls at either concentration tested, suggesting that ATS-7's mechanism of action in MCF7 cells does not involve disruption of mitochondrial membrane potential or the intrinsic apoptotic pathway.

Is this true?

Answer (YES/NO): NO